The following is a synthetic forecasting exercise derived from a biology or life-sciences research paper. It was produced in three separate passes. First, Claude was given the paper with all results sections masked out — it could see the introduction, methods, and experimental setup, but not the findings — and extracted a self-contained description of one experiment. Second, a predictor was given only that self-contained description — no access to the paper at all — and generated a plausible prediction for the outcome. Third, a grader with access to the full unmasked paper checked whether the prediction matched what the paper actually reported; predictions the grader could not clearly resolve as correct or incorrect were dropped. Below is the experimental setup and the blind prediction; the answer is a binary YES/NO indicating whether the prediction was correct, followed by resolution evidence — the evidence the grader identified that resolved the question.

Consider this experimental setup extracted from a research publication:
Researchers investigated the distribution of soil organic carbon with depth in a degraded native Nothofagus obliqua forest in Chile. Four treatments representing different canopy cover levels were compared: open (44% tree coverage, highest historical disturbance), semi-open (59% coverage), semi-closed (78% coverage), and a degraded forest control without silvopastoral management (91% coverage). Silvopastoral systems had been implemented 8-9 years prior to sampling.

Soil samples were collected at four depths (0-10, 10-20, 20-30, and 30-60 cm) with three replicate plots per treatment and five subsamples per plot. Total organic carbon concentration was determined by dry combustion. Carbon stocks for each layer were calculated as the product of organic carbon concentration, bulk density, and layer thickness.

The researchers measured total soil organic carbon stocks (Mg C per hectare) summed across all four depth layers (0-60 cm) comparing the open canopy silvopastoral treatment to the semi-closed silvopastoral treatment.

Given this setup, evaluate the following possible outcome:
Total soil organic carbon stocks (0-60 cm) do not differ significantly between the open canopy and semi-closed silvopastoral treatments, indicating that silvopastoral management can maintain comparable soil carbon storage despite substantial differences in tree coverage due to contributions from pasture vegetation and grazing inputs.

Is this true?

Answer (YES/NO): NO